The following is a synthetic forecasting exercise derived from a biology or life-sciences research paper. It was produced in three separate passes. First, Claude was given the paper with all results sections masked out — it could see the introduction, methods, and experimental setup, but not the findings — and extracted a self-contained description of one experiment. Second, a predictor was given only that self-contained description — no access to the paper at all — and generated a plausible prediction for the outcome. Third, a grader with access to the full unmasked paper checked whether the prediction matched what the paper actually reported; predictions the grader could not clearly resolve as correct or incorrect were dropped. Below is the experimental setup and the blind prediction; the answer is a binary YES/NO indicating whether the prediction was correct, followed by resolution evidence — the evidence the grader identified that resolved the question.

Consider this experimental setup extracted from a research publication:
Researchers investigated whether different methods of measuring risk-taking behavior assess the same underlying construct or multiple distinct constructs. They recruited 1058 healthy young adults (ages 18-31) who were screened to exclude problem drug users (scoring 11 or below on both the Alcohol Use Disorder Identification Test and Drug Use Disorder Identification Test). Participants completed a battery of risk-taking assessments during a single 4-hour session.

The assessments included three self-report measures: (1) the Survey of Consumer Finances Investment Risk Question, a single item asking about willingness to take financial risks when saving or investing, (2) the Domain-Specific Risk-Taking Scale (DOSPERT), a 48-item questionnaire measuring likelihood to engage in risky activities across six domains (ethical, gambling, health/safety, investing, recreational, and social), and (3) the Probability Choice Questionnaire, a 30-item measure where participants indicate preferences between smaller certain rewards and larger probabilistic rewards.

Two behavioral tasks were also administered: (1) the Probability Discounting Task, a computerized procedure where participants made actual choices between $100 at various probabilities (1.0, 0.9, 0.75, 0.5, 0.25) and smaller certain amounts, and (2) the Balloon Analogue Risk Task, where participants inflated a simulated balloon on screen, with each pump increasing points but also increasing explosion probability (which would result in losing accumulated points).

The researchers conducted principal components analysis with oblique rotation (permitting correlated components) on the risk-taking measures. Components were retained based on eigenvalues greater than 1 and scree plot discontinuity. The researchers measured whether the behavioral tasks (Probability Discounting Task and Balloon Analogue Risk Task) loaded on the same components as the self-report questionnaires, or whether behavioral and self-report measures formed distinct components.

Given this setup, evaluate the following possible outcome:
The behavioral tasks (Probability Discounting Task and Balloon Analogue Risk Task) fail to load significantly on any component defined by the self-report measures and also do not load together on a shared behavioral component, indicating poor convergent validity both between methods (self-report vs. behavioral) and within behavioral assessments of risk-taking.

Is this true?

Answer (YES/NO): NO